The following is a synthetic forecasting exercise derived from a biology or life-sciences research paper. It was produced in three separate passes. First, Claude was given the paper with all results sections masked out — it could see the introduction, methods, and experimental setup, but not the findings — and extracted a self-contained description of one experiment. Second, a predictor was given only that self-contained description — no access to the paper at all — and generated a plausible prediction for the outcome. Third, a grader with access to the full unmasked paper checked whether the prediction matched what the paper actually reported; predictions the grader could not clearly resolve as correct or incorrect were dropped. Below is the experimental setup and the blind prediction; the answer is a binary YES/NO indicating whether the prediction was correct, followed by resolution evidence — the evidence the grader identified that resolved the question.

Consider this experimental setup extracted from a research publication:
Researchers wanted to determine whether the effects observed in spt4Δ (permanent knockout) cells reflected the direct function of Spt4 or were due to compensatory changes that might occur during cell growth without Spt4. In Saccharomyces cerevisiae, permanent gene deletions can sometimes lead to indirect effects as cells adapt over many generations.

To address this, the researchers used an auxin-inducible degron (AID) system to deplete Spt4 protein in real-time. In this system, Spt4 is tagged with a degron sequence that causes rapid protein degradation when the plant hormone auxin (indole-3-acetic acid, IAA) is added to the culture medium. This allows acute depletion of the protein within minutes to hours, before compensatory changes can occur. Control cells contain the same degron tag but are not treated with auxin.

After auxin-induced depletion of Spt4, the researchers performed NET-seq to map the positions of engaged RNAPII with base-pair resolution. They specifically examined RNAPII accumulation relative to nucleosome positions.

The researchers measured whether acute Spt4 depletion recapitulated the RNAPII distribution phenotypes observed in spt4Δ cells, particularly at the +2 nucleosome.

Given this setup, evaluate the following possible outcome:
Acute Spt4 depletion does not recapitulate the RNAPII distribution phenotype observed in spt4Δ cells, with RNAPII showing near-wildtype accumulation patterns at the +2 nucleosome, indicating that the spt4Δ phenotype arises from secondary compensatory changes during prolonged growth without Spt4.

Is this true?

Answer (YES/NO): NO